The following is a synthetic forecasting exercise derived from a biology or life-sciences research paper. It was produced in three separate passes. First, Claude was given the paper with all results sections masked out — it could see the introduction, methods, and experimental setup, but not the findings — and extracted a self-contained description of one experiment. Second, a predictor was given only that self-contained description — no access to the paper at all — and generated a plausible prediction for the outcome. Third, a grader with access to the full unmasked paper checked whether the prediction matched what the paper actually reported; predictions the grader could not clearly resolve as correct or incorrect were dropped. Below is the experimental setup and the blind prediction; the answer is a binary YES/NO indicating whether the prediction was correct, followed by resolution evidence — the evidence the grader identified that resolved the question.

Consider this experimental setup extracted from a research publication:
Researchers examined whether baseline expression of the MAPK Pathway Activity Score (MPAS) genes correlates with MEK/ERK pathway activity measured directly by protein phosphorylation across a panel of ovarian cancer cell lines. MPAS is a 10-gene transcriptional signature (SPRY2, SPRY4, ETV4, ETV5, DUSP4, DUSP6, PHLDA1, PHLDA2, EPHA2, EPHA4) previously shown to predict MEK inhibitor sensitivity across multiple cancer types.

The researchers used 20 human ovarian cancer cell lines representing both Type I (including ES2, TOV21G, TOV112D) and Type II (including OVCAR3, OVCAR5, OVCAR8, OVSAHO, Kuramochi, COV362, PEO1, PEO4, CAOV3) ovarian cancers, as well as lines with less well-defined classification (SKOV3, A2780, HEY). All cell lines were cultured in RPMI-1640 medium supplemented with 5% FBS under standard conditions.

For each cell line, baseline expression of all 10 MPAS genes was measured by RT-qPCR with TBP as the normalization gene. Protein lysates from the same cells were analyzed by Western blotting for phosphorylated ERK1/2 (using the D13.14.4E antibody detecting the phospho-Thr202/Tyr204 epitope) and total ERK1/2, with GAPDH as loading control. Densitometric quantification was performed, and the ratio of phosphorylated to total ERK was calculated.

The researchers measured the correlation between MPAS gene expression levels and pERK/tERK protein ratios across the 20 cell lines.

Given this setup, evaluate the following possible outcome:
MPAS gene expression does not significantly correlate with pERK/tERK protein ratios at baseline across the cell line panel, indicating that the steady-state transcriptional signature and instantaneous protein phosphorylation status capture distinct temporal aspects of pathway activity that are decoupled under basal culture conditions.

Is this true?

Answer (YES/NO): NO